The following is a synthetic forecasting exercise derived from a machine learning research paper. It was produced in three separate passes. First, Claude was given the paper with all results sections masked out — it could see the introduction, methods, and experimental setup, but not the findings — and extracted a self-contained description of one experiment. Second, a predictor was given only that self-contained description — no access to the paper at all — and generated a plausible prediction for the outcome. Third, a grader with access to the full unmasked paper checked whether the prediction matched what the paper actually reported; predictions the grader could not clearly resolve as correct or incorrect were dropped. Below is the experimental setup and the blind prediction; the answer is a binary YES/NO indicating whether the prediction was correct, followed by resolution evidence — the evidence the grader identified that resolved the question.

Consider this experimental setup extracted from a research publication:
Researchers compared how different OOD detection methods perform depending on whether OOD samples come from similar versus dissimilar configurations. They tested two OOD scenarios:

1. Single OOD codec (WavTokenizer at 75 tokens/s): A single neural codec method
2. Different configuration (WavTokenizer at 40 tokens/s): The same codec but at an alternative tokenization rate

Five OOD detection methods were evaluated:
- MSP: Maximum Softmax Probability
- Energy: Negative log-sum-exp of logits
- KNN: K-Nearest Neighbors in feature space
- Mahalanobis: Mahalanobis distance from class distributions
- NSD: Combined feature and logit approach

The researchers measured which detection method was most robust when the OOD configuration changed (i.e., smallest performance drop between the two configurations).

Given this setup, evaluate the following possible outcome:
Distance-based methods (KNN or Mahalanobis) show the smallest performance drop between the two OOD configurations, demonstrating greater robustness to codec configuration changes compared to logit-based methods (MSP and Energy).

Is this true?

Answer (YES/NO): NO